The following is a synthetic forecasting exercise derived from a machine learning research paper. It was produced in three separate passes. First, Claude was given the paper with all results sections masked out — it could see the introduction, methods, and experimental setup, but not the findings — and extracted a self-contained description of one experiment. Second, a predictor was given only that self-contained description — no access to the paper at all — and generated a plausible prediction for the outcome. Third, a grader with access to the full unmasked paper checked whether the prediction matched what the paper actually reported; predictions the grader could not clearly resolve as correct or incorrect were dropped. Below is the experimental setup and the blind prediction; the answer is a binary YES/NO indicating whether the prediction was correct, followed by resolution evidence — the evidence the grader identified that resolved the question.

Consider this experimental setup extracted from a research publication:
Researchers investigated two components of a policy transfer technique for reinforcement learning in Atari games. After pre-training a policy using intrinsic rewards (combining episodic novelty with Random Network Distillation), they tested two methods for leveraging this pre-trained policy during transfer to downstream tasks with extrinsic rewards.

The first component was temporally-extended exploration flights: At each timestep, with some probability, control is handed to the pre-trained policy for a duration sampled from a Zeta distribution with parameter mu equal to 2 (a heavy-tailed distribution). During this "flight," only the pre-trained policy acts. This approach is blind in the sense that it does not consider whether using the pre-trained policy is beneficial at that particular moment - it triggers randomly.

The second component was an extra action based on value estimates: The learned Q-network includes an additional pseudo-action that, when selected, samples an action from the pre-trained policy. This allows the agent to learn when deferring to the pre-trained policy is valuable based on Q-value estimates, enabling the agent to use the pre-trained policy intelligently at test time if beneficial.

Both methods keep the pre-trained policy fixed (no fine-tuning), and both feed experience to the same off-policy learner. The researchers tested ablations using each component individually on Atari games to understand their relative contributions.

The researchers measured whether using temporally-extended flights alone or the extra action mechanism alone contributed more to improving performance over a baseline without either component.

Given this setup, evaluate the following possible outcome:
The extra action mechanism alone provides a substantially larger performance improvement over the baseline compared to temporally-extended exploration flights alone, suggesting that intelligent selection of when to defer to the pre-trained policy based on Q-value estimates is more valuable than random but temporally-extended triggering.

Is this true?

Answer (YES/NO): NO